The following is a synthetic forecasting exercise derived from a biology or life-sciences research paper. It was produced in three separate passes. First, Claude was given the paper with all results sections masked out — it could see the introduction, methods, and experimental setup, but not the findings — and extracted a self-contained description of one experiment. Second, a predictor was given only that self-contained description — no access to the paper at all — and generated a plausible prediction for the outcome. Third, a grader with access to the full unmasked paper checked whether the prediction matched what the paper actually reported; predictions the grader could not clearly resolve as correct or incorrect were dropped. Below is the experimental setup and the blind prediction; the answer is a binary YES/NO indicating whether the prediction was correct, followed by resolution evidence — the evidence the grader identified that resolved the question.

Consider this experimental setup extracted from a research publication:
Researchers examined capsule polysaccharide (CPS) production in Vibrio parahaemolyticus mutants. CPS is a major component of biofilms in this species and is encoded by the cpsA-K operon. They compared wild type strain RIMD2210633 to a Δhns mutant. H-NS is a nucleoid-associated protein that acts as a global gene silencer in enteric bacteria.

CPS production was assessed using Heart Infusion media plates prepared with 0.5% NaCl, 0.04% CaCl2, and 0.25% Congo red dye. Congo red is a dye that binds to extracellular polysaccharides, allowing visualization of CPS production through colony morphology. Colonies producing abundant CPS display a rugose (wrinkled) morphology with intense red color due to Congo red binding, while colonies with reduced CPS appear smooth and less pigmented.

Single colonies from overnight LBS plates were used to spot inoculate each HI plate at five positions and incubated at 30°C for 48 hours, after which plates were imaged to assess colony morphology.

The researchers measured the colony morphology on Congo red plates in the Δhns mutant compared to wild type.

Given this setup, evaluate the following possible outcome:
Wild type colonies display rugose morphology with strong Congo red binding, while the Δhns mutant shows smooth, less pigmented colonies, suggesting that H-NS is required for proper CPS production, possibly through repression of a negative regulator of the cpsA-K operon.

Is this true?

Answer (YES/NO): YES